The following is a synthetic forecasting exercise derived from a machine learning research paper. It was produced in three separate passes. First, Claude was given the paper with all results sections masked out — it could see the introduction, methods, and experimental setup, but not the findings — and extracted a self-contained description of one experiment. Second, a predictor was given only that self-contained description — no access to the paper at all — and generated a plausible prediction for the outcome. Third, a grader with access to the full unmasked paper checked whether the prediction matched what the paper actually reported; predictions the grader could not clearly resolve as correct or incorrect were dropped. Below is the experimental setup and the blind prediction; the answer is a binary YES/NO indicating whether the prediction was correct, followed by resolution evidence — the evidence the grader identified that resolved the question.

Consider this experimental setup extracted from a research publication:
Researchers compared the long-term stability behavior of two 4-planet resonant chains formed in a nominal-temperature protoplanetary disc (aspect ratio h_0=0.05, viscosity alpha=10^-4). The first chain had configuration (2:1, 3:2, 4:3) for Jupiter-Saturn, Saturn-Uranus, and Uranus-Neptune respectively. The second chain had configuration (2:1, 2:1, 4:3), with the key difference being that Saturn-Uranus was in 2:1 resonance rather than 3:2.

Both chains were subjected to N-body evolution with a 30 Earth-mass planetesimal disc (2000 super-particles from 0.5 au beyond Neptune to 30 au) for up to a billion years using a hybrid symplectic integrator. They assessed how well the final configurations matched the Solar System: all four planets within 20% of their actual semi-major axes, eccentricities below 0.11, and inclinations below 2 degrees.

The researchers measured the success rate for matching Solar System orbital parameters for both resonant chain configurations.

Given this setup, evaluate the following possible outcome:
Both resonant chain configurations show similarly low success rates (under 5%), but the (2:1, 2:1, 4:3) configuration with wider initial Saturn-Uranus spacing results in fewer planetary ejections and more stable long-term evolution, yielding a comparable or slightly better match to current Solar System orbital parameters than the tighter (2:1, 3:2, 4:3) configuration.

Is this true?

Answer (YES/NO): NO